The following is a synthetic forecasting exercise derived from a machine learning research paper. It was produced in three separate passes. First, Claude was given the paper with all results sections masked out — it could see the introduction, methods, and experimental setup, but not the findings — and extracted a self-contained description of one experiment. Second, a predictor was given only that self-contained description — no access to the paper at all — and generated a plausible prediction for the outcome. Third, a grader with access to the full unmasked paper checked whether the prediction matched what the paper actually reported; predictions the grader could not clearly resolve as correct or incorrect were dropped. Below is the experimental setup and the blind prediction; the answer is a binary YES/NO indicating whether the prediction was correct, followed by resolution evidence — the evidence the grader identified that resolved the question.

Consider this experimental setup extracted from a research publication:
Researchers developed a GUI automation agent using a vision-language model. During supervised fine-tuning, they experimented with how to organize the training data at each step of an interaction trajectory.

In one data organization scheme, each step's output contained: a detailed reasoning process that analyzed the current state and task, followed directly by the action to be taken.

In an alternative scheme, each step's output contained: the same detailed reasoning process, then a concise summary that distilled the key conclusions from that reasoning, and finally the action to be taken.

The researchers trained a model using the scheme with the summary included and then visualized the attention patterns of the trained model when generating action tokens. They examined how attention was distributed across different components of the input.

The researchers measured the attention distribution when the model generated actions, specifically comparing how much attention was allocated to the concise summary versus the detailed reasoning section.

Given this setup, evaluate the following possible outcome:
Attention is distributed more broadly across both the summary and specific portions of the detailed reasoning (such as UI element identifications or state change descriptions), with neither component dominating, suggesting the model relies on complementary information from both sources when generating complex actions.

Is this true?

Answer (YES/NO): NO